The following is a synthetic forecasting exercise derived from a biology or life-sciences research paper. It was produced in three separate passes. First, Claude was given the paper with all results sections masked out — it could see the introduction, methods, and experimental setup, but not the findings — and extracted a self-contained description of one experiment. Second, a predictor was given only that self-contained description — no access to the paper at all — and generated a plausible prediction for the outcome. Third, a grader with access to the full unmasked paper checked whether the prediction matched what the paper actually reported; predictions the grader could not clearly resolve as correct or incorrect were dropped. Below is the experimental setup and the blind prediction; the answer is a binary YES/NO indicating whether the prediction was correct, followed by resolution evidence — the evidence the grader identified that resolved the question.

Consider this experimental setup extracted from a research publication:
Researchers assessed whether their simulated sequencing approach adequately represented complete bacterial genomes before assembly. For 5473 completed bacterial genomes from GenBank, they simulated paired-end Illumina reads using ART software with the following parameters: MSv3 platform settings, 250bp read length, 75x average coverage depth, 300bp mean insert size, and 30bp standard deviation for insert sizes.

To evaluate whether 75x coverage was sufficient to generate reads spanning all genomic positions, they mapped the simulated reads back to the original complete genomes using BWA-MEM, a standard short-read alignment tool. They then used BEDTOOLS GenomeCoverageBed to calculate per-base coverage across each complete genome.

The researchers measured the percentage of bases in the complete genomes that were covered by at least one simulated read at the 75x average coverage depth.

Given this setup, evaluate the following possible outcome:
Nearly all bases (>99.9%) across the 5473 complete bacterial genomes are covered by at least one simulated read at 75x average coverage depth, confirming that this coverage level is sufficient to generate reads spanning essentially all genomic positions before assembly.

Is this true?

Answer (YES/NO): NO